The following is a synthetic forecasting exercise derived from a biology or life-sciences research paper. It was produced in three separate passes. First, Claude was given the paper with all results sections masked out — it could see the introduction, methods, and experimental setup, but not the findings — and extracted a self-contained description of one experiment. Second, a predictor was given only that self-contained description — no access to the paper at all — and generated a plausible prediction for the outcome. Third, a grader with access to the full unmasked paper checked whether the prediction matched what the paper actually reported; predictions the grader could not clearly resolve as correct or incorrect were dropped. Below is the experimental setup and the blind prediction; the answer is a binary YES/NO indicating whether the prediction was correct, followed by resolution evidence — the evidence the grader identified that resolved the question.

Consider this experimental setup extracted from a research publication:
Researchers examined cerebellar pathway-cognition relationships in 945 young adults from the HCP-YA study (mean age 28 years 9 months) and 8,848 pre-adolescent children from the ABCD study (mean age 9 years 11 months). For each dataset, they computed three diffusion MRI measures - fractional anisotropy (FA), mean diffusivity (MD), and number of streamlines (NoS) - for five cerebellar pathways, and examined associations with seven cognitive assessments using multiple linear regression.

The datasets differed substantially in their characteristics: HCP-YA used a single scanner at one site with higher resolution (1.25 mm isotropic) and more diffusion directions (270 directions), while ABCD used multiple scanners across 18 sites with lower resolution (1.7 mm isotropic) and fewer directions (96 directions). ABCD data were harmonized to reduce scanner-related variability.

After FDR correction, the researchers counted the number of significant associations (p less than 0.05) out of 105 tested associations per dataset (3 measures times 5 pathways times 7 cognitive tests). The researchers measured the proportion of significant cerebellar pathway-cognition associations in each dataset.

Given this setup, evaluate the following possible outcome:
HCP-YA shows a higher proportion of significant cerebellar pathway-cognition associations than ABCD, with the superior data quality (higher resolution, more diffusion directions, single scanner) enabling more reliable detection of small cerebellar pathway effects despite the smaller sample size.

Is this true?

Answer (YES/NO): NO